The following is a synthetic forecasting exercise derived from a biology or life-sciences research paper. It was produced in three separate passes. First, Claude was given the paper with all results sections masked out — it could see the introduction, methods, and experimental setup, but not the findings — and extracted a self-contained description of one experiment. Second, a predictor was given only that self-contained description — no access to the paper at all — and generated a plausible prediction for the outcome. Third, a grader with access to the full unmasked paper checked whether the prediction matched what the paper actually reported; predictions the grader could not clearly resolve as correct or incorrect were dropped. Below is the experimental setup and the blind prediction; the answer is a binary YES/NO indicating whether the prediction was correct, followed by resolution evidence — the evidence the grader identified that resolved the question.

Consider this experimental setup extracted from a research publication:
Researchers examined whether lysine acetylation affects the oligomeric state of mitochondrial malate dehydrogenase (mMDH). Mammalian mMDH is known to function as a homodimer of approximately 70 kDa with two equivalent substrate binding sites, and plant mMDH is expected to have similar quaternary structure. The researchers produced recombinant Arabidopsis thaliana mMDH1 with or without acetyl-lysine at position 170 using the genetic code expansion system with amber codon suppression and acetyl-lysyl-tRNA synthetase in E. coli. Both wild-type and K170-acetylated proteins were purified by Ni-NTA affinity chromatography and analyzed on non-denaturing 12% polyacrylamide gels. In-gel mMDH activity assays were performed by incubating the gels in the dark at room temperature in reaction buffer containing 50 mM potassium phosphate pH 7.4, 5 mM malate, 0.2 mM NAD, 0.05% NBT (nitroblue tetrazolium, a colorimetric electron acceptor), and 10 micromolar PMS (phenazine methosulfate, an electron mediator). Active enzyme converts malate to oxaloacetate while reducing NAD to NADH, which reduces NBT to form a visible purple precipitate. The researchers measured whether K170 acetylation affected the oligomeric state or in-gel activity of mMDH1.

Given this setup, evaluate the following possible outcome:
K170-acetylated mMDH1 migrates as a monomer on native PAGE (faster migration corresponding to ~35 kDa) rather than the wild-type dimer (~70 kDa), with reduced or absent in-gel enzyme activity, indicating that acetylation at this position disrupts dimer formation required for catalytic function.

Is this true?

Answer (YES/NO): NO